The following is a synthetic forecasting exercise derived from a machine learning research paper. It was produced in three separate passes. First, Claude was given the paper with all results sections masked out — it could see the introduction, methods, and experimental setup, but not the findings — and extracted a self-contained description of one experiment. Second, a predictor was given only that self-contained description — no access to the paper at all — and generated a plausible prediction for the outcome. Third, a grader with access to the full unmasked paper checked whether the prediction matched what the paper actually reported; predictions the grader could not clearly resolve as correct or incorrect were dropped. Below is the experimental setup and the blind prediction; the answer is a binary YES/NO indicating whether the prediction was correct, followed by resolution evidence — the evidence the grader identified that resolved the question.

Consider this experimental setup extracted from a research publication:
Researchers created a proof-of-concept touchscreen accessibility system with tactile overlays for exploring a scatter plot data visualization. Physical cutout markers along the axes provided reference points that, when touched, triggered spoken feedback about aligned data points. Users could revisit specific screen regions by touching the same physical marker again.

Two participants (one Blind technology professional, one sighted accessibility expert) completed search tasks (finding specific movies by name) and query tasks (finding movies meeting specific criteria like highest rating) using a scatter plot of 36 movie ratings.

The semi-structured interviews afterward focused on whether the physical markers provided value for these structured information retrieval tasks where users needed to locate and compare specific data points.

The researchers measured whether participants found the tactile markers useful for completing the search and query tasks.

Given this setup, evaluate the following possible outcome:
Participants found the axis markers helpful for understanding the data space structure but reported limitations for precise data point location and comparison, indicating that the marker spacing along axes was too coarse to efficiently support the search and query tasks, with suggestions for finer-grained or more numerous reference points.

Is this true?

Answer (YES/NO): NO